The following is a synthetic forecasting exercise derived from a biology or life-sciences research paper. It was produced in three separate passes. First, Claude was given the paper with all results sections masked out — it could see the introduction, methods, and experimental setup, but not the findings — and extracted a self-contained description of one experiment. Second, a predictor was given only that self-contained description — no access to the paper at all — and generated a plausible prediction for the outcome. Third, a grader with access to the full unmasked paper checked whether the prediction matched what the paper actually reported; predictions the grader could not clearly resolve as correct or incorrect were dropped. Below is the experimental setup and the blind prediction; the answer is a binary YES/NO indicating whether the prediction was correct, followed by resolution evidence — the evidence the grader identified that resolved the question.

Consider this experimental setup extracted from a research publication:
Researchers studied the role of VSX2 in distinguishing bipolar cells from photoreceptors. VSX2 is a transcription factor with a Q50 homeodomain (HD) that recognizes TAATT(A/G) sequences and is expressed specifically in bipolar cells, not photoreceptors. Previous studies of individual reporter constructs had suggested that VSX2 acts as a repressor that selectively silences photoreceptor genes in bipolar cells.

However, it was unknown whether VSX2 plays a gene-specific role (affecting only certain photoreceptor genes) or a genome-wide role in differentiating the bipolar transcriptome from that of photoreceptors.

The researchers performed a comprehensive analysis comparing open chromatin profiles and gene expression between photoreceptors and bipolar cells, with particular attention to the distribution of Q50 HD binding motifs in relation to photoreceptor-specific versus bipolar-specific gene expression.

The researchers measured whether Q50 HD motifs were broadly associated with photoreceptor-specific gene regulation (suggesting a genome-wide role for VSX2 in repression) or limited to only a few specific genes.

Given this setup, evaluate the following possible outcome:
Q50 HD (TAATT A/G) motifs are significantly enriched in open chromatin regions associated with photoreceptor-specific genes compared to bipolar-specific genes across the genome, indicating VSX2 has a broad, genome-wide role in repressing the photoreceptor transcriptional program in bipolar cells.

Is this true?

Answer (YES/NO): YES